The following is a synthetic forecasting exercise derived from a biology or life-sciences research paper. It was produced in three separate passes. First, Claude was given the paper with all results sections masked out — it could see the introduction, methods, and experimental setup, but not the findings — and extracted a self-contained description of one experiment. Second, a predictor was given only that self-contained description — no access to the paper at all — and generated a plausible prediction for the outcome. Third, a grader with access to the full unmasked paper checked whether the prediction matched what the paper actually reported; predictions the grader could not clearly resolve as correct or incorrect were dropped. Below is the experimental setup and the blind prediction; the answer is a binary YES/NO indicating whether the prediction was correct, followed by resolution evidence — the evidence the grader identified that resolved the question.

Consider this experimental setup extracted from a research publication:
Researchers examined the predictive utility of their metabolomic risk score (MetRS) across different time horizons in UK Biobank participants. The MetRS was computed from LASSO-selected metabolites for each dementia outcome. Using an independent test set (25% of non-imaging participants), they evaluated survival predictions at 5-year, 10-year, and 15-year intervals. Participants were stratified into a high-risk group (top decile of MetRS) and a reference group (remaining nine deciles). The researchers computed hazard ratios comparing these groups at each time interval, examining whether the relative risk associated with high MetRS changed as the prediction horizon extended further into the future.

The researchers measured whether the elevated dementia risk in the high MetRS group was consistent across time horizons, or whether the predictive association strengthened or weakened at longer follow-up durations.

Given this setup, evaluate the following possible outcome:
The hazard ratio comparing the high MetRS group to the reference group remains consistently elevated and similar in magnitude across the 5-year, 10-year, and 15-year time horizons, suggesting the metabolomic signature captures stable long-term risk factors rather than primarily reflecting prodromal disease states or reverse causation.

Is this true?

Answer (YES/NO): NO